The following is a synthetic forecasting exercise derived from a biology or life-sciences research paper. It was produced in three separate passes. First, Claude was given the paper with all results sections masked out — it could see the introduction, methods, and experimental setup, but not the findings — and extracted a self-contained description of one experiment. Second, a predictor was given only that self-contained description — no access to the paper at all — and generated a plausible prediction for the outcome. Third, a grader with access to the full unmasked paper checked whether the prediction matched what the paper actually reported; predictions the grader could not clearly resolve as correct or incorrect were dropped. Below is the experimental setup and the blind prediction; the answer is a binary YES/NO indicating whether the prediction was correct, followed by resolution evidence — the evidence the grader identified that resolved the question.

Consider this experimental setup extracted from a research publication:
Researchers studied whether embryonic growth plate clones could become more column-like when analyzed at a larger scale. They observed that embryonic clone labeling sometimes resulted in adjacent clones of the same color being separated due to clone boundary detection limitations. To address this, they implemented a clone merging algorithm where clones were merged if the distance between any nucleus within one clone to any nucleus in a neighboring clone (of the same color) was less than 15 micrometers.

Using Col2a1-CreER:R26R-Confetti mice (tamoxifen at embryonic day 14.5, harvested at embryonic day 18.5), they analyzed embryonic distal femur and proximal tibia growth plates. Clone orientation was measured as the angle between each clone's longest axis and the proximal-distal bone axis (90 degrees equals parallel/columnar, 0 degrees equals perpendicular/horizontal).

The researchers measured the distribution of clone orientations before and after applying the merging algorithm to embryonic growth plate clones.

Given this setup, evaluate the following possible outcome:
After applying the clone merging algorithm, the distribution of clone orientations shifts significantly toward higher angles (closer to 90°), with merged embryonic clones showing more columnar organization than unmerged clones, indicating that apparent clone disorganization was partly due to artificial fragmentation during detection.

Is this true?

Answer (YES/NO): NO